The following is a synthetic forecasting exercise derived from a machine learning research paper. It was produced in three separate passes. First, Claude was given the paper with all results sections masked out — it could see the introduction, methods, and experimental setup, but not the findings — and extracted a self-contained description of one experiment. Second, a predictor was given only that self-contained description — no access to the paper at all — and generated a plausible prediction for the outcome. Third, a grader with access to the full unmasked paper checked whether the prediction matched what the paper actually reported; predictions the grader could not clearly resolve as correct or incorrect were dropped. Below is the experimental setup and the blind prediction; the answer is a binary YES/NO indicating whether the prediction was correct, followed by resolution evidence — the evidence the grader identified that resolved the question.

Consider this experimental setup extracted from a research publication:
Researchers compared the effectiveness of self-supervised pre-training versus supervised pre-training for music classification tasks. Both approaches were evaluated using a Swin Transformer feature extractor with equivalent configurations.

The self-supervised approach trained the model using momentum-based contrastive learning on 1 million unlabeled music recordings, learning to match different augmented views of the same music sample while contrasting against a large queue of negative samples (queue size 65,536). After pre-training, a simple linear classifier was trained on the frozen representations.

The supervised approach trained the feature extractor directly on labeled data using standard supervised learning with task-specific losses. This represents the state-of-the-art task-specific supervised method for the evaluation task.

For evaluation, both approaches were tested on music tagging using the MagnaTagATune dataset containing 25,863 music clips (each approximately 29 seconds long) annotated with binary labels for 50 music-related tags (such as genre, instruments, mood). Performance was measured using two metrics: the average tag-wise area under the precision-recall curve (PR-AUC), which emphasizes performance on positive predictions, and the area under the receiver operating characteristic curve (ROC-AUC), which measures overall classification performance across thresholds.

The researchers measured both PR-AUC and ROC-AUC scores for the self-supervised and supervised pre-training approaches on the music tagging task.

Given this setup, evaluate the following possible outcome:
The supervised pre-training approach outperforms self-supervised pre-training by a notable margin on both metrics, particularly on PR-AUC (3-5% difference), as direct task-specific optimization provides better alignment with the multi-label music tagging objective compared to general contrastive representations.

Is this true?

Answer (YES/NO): NO